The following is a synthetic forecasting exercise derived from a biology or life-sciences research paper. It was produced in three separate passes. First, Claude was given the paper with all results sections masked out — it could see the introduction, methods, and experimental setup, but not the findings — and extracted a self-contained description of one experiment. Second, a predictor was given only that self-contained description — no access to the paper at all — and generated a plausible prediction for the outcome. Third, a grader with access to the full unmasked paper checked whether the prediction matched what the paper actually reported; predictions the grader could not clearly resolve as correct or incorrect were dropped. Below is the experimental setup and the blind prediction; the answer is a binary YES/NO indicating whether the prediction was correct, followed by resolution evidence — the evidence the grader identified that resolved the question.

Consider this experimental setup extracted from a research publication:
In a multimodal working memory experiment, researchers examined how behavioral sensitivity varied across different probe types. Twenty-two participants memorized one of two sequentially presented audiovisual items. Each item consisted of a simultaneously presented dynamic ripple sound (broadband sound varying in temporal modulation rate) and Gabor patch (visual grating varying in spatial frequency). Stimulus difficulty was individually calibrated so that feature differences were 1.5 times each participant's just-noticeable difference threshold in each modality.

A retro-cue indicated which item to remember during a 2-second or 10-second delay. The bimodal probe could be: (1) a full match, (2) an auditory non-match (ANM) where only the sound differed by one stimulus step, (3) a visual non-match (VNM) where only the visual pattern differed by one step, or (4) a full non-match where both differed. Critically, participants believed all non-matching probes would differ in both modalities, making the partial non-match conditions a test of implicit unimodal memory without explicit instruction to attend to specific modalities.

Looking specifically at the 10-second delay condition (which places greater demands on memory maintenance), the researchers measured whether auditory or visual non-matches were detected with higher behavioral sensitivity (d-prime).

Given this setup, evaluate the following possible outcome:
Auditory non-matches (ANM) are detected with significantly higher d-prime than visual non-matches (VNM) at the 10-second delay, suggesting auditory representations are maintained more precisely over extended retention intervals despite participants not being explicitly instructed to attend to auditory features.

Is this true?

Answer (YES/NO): YES